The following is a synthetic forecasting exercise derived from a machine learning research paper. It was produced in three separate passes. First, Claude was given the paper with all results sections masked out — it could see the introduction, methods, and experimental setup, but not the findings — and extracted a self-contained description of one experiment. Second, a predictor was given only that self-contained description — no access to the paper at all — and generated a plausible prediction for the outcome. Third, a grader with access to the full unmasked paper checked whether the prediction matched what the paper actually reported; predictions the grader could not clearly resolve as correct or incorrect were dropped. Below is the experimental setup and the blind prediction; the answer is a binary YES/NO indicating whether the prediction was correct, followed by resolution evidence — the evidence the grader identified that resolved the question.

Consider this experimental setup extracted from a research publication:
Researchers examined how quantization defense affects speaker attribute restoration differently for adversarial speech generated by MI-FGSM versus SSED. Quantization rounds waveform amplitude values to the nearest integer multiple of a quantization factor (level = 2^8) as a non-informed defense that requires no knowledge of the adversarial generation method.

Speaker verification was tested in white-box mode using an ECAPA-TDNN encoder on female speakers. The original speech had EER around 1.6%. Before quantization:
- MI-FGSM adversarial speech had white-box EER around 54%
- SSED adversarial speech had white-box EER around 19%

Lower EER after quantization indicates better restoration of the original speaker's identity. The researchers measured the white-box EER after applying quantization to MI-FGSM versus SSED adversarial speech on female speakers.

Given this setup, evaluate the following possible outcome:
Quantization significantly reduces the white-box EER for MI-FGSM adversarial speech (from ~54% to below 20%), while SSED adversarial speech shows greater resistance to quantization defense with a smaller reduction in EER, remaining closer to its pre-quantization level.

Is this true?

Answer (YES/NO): NO